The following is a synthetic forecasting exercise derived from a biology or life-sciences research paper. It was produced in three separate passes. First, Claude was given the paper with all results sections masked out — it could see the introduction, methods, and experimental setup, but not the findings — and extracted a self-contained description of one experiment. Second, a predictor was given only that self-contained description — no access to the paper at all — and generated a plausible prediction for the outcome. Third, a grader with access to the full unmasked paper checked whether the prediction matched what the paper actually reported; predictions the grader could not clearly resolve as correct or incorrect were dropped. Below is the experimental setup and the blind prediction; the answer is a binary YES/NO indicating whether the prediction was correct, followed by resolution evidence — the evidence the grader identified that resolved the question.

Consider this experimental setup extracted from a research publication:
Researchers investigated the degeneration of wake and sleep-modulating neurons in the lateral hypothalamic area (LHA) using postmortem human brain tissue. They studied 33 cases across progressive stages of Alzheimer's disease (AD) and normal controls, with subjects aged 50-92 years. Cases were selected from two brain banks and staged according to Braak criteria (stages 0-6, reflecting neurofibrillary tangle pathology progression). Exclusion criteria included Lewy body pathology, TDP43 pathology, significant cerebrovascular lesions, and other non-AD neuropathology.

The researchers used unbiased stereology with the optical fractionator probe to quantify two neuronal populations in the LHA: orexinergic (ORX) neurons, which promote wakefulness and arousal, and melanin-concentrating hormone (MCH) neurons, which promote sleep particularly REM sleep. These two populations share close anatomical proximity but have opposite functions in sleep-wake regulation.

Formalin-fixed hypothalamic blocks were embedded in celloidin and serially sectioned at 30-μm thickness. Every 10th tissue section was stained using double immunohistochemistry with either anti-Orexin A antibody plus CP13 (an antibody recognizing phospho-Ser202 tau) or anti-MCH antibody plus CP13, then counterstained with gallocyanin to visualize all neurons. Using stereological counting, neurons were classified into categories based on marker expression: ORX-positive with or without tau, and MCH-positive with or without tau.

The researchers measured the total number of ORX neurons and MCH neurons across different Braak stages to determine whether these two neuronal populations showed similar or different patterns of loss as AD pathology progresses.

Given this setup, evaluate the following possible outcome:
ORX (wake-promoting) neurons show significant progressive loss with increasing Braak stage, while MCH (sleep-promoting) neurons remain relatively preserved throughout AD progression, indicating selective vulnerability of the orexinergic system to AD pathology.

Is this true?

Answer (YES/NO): YES